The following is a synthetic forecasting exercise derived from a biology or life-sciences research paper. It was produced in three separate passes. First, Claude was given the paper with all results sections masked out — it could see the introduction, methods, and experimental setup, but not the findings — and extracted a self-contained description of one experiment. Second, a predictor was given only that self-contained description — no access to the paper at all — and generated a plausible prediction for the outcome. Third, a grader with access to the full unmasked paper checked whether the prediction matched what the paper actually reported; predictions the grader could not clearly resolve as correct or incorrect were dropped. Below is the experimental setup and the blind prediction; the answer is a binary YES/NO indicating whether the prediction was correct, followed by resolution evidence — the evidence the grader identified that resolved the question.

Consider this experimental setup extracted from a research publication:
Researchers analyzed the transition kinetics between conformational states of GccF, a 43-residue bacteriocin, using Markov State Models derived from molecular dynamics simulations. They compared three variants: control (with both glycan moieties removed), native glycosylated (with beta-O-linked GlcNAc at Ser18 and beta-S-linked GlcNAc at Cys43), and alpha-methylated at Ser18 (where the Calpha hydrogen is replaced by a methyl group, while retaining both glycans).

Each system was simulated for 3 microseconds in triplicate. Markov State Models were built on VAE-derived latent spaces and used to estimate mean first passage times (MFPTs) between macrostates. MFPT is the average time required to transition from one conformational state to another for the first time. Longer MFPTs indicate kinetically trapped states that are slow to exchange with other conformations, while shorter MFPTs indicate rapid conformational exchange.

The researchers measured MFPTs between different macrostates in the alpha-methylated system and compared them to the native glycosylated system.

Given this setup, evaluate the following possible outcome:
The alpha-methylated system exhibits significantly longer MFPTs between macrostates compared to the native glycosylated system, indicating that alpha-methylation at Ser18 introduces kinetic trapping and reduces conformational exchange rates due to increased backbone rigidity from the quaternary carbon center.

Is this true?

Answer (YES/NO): NO